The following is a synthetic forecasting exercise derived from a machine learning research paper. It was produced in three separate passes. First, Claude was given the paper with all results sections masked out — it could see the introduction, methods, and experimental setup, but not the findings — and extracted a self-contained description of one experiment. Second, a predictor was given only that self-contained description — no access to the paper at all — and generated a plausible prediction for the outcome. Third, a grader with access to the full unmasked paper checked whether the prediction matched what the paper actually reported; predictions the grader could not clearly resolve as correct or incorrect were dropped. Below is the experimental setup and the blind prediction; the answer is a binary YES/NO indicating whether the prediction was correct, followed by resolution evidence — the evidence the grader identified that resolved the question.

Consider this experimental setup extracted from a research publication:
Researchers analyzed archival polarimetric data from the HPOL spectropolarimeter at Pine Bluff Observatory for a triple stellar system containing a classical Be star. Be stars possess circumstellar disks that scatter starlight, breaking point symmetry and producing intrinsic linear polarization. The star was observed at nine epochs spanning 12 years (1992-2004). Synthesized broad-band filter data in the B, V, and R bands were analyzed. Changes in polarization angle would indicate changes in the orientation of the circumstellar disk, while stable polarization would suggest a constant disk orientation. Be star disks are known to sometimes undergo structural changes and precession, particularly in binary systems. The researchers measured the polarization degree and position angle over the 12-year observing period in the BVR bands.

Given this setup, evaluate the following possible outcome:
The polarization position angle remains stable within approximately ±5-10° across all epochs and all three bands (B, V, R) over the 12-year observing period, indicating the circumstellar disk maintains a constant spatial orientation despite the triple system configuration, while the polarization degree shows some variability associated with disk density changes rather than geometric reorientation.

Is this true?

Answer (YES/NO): NO